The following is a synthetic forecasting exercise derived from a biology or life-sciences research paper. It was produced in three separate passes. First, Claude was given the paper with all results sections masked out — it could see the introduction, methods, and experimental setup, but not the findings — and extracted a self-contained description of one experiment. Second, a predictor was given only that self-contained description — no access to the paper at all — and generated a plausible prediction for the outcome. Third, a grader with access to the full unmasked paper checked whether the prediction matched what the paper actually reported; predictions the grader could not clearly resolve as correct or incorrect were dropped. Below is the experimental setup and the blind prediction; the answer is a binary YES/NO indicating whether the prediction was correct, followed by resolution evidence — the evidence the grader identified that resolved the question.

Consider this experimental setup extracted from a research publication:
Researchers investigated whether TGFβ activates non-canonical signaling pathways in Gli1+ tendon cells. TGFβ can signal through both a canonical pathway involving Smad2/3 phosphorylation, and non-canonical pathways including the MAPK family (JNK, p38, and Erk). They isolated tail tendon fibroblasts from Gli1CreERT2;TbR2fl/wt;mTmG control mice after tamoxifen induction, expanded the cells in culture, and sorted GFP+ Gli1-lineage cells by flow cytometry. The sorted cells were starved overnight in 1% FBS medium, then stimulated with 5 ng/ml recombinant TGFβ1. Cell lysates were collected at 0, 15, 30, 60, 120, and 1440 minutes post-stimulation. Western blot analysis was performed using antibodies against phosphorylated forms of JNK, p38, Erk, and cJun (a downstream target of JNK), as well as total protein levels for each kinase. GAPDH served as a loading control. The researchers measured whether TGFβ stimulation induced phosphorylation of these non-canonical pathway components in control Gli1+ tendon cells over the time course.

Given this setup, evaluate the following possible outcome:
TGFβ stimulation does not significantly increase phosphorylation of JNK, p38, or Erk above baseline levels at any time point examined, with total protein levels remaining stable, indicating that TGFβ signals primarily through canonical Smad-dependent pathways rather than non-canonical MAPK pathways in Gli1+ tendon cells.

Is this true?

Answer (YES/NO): NO